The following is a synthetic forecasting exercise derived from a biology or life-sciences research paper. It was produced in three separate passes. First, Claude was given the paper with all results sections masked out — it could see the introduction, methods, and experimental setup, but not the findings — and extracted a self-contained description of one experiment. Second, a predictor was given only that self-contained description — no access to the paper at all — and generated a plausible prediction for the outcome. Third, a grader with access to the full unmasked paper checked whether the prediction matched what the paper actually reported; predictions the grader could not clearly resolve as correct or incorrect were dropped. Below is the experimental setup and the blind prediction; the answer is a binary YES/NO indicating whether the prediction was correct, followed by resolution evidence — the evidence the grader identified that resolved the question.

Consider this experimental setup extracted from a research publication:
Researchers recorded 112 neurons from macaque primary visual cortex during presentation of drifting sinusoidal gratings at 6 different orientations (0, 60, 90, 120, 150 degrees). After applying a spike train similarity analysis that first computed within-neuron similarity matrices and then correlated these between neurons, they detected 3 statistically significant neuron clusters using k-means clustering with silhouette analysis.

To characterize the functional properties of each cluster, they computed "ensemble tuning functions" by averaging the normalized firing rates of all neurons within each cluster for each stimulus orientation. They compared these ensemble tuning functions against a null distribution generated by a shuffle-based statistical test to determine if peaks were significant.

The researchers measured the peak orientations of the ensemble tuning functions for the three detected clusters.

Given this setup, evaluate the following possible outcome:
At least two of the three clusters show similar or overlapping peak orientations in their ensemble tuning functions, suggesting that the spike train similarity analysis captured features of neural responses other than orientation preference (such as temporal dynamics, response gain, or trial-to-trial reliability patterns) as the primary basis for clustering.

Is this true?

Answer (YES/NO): NO